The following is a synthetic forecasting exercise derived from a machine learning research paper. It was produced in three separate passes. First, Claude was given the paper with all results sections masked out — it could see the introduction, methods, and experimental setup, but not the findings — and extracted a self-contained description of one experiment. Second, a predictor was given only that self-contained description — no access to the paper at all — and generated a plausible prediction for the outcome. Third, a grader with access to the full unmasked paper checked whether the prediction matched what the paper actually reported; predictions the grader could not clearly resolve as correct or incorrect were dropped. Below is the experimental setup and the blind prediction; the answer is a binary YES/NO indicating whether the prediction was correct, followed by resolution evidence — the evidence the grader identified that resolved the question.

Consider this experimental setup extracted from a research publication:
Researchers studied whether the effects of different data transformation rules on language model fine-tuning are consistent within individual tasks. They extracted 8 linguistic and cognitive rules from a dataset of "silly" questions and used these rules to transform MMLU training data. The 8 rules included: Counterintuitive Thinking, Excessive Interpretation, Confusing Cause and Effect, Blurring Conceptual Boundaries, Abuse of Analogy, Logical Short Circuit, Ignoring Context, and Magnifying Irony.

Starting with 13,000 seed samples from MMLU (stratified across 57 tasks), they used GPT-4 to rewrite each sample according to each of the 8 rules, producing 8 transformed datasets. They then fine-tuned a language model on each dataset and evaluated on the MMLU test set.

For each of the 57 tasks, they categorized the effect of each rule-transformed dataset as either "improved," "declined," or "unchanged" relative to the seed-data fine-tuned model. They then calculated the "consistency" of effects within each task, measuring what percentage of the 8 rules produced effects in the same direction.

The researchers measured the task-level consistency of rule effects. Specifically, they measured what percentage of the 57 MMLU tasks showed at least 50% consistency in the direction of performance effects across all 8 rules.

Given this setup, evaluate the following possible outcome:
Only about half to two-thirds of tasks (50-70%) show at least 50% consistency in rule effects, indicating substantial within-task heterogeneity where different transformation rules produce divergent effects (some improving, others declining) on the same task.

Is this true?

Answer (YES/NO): NO